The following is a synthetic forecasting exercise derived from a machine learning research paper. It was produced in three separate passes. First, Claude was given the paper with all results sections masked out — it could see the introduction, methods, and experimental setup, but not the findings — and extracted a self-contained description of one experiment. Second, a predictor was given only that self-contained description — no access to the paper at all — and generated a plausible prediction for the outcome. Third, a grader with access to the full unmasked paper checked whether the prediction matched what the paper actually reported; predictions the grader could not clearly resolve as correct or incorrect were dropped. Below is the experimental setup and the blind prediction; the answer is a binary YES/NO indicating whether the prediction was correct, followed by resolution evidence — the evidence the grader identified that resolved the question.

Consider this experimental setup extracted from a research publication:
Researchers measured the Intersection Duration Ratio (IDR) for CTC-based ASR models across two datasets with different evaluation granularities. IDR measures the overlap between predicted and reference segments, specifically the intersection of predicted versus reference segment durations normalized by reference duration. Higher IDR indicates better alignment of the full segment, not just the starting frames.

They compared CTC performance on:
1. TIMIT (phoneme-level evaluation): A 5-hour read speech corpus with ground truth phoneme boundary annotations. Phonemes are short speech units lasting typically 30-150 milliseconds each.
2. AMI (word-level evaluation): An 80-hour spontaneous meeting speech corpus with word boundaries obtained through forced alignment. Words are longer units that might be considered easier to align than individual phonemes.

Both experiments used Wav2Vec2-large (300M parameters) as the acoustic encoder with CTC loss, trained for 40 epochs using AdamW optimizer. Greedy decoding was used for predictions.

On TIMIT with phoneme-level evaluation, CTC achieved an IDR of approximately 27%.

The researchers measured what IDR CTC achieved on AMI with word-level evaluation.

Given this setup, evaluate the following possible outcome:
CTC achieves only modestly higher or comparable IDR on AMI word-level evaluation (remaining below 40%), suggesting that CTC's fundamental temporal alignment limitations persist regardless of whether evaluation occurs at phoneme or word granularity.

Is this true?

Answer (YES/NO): NO